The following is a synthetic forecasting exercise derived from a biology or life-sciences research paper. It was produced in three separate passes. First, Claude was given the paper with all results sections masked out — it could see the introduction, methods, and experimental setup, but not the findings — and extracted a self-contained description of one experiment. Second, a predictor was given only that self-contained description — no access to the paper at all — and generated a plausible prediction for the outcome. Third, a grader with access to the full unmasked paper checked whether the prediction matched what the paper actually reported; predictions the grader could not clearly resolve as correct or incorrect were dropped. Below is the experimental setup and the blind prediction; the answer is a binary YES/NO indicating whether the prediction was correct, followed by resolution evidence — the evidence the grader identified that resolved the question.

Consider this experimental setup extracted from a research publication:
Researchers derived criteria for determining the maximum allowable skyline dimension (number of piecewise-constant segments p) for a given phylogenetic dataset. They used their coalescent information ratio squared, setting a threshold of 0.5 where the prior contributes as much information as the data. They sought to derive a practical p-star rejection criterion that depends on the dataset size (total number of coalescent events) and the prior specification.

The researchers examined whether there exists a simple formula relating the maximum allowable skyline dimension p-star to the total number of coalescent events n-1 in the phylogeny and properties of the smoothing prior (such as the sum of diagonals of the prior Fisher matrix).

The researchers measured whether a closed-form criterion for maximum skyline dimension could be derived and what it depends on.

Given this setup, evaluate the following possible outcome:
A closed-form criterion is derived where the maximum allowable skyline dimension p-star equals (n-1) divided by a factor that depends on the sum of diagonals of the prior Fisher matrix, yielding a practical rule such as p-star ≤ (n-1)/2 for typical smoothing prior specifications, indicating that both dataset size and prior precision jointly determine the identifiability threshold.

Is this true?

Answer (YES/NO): NO